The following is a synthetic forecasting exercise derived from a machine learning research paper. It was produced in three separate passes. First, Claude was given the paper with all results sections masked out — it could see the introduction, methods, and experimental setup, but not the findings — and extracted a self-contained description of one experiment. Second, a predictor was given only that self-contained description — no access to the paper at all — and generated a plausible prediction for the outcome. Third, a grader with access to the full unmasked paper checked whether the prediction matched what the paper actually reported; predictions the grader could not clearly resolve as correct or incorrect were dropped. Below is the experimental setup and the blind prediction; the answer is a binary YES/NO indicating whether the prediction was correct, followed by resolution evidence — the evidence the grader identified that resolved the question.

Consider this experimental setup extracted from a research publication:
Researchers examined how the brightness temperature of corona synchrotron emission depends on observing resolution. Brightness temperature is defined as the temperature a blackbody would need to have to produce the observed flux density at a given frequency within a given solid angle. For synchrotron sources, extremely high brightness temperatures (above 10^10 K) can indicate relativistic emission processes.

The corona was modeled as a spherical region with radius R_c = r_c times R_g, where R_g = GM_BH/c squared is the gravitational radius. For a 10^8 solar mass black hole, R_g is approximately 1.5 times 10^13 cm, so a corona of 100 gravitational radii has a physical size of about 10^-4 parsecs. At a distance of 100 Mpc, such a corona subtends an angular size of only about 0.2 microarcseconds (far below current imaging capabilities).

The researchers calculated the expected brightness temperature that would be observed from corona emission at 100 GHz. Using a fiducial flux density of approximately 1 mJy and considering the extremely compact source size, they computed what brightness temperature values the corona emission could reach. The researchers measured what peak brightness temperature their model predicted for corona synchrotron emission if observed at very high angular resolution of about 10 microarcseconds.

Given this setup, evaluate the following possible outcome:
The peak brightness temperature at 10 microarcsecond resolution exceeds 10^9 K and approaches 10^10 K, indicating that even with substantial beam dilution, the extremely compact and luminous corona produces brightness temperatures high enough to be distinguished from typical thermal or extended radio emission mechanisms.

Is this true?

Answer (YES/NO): NO